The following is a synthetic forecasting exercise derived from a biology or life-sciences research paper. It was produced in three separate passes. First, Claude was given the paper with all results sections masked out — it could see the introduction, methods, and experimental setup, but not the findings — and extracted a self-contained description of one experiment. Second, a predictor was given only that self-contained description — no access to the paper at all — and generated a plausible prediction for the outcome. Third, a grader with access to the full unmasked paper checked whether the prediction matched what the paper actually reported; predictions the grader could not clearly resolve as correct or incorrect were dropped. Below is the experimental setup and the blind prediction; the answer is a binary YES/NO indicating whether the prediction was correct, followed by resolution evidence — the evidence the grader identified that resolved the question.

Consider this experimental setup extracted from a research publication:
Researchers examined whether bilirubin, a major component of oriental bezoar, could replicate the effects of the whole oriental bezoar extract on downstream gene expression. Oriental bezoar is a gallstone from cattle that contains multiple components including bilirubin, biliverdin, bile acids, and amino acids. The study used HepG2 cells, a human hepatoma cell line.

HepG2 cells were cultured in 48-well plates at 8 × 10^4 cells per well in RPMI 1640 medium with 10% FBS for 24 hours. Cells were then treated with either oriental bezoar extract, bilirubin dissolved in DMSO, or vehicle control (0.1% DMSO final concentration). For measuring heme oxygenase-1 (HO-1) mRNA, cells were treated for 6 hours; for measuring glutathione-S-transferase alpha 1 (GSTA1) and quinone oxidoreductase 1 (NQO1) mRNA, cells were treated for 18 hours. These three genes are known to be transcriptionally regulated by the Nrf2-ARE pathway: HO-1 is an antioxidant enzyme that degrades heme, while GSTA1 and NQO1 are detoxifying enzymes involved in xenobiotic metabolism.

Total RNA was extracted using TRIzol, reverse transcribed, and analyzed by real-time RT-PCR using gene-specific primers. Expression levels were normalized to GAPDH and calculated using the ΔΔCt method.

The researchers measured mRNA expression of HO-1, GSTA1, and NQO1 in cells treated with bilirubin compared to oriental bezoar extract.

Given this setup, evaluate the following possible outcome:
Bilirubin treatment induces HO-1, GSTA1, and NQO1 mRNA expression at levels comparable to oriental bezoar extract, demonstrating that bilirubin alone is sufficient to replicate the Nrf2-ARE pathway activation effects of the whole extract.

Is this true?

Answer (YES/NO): NO